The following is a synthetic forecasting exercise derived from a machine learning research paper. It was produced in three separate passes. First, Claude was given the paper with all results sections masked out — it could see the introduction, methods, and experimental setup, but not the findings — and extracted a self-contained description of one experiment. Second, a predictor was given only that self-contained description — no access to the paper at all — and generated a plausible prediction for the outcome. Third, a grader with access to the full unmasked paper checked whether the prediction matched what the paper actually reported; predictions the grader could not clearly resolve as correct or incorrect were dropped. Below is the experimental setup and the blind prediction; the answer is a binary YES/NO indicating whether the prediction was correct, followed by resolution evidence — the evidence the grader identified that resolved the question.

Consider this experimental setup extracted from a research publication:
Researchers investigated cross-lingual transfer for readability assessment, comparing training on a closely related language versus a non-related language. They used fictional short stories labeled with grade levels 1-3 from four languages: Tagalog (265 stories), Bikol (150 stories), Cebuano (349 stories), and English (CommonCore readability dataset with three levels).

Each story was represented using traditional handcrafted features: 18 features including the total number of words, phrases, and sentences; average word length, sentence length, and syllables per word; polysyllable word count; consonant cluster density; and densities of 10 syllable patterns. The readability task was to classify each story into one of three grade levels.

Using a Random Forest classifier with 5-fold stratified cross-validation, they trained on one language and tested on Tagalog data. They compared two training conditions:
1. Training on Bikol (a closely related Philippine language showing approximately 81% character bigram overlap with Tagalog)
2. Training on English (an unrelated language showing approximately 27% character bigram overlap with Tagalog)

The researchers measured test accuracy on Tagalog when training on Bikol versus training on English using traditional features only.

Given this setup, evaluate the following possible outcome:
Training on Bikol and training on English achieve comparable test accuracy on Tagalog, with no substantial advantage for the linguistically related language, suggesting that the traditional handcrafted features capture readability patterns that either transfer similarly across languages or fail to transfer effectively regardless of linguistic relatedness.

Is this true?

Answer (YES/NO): NO